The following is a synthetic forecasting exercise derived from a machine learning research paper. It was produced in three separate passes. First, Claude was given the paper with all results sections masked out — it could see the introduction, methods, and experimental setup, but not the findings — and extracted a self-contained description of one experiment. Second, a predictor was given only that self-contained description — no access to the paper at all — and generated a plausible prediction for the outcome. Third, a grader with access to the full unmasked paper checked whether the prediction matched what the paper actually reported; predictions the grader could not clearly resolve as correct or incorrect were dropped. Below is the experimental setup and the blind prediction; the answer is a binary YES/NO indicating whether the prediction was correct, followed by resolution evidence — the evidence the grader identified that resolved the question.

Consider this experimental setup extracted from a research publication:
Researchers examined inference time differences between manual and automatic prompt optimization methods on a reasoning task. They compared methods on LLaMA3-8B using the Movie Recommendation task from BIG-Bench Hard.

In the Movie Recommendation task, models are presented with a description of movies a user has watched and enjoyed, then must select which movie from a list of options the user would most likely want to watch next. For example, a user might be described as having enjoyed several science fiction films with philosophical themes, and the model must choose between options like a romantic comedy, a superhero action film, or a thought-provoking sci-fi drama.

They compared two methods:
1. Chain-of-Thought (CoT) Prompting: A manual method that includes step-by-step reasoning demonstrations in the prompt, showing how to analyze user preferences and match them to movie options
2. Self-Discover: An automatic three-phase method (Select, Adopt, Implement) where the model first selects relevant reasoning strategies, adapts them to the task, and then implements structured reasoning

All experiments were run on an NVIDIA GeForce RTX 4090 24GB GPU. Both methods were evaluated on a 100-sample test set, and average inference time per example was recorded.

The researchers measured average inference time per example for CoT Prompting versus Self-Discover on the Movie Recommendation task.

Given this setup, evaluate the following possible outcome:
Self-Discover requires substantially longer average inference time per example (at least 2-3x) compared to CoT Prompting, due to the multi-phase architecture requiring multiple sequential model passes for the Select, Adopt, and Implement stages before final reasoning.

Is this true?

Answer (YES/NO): YES